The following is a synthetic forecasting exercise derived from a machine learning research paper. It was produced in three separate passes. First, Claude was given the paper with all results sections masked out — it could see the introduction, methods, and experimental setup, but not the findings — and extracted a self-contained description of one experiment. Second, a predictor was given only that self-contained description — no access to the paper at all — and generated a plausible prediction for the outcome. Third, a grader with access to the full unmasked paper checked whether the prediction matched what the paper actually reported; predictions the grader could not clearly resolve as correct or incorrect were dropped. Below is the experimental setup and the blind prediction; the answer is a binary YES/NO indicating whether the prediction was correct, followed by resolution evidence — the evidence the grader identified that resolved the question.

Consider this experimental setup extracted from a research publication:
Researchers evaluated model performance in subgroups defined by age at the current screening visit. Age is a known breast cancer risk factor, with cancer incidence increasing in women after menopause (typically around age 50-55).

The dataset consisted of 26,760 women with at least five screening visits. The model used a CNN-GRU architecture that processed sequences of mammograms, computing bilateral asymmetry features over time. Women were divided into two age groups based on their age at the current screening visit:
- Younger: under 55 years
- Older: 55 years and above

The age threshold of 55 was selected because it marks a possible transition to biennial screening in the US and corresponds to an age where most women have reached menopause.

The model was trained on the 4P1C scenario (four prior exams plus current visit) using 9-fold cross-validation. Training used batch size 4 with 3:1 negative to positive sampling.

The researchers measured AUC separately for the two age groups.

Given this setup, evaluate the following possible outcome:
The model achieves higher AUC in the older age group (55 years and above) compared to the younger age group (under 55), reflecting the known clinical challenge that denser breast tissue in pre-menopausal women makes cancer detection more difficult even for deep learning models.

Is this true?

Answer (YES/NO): NO